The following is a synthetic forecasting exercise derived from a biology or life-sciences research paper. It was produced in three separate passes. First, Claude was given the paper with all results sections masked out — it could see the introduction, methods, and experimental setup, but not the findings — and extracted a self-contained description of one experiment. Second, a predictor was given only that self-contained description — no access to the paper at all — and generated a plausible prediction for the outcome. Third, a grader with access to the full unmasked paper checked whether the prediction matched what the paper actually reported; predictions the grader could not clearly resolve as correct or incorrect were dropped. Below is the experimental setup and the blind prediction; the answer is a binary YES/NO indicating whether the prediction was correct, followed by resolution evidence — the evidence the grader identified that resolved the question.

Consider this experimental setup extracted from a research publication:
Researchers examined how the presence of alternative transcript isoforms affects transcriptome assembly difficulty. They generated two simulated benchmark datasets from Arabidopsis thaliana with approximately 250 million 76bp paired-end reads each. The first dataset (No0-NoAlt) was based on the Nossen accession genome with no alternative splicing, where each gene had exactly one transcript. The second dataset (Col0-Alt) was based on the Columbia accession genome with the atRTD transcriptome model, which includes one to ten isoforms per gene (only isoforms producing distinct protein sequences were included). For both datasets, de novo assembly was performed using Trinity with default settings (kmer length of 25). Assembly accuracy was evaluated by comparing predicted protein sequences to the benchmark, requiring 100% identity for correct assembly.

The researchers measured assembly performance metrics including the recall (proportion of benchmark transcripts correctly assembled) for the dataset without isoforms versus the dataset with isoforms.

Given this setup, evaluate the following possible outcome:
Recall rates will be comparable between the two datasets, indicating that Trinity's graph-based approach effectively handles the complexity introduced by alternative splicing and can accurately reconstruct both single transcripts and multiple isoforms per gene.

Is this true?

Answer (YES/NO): NO